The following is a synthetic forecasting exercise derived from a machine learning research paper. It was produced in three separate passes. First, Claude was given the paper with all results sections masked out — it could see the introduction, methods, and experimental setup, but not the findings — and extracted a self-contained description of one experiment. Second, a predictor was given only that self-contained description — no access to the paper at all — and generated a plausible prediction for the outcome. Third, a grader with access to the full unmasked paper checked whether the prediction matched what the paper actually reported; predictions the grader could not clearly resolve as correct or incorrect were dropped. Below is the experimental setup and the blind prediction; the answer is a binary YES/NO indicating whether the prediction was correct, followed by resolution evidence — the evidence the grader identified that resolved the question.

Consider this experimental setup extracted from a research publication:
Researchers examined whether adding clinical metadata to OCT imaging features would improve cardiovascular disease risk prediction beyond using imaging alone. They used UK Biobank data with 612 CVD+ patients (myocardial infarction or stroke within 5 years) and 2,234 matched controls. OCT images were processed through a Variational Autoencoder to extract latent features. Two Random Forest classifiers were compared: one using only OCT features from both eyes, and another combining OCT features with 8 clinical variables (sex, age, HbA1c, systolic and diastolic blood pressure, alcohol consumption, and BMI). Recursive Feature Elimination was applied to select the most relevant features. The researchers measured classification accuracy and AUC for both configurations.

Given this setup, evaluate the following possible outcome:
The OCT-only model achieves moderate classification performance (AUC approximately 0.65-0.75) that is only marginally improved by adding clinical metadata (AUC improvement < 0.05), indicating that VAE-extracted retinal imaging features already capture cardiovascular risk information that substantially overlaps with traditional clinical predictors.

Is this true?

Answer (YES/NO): NO